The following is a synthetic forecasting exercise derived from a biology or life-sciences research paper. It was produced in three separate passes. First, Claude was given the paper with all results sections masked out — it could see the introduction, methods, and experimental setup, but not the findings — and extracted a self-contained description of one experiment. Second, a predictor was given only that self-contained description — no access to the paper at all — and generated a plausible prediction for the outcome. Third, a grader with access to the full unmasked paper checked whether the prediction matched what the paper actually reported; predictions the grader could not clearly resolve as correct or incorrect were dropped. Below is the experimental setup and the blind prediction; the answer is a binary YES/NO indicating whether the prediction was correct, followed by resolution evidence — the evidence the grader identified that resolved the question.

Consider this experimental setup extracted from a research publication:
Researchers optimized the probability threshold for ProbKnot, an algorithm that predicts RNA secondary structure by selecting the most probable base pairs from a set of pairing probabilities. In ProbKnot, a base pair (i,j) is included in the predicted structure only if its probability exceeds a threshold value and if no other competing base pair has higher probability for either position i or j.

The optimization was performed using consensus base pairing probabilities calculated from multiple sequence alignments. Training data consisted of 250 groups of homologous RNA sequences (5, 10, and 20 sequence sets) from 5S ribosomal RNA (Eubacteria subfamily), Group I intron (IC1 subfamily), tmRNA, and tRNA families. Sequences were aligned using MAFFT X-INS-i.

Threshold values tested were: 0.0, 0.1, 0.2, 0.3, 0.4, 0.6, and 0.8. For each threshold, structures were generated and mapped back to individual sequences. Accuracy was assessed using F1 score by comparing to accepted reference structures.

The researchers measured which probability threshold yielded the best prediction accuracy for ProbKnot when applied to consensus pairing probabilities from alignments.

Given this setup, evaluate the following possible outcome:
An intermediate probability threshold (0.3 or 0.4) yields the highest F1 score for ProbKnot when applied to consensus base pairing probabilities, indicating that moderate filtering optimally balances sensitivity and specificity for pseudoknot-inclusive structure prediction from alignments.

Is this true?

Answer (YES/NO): NO